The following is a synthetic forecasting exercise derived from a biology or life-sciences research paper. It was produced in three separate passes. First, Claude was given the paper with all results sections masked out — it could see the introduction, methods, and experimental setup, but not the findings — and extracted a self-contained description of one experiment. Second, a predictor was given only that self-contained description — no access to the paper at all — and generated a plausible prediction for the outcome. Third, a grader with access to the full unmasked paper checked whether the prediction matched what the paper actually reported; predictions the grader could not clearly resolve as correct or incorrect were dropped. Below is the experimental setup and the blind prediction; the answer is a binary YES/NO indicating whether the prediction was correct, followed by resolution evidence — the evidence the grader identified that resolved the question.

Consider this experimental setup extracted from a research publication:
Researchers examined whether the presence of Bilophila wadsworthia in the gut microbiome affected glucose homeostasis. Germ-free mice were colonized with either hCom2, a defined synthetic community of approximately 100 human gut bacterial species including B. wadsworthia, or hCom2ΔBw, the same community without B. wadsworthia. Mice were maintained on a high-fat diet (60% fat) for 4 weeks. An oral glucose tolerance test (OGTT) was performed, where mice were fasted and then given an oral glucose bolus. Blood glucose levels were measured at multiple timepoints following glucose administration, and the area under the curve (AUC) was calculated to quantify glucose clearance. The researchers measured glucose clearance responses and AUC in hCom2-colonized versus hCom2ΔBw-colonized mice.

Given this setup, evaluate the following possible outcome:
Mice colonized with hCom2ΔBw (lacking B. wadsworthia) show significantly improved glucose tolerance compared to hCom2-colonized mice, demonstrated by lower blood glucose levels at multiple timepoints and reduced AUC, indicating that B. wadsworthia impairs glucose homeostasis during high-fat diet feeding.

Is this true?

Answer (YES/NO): NO